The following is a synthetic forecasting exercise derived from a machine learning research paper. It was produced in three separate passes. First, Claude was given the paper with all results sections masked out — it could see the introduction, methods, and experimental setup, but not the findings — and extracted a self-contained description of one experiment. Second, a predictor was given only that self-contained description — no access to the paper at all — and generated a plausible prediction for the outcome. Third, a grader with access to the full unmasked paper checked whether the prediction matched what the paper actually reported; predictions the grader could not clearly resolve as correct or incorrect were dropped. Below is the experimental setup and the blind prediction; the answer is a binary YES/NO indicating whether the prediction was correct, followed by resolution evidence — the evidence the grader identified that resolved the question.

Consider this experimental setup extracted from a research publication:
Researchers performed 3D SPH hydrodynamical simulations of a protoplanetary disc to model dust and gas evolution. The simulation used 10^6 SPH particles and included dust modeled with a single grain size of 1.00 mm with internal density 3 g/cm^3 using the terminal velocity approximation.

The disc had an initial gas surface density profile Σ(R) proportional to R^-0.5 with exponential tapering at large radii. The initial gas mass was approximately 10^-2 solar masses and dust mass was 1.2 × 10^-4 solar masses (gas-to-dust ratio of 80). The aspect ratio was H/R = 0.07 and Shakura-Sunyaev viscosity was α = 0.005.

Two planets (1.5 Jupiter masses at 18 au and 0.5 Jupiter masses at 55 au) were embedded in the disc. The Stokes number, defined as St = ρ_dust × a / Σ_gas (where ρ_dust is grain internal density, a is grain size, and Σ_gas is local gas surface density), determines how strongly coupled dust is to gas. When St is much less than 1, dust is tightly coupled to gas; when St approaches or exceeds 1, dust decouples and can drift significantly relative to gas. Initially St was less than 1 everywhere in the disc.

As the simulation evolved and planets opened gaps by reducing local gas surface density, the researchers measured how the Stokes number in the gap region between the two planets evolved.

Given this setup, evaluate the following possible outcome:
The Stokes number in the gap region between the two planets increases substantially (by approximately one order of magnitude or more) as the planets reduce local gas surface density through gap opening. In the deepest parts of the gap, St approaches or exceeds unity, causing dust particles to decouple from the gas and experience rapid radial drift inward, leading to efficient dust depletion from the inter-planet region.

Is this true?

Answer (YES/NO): NO